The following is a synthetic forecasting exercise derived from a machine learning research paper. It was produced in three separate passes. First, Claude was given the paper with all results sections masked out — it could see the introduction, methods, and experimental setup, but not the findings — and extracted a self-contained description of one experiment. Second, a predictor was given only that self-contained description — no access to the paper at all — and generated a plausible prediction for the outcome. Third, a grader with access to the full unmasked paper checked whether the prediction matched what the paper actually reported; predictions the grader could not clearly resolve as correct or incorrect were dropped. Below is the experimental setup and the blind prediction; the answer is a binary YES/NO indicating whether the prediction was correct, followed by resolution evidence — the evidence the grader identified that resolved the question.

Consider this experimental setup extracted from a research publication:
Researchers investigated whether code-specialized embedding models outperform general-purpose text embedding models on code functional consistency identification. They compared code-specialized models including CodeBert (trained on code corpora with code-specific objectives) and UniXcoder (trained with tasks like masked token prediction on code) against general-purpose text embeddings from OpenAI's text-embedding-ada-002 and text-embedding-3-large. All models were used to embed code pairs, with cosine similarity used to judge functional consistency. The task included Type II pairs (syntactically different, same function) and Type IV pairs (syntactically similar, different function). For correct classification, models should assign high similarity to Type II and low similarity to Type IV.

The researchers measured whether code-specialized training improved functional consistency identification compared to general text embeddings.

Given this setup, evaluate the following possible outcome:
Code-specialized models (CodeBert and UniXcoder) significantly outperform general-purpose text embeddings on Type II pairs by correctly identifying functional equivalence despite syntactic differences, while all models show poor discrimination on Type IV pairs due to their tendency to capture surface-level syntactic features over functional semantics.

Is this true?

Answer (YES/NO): NO